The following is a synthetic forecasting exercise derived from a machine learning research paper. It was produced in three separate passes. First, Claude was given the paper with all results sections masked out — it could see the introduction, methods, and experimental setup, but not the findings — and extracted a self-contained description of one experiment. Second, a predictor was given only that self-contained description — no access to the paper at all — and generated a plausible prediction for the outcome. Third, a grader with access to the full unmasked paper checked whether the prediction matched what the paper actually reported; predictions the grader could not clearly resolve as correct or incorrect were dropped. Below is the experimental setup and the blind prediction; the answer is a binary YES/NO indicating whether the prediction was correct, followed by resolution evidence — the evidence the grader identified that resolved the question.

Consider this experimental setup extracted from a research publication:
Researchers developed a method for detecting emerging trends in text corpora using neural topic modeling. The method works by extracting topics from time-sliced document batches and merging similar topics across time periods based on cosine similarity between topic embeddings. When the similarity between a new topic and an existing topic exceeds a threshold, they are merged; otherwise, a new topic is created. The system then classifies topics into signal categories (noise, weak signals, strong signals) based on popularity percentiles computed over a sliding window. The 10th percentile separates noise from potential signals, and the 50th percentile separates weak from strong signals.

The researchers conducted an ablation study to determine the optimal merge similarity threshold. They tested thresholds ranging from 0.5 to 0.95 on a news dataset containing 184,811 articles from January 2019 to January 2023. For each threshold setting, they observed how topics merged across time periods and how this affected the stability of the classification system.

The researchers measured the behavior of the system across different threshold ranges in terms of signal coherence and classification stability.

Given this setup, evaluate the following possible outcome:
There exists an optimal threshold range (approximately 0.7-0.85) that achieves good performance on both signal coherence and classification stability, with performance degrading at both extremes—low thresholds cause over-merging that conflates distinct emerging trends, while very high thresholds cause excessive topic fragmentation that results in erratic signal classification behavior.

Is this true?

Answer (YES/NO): NO